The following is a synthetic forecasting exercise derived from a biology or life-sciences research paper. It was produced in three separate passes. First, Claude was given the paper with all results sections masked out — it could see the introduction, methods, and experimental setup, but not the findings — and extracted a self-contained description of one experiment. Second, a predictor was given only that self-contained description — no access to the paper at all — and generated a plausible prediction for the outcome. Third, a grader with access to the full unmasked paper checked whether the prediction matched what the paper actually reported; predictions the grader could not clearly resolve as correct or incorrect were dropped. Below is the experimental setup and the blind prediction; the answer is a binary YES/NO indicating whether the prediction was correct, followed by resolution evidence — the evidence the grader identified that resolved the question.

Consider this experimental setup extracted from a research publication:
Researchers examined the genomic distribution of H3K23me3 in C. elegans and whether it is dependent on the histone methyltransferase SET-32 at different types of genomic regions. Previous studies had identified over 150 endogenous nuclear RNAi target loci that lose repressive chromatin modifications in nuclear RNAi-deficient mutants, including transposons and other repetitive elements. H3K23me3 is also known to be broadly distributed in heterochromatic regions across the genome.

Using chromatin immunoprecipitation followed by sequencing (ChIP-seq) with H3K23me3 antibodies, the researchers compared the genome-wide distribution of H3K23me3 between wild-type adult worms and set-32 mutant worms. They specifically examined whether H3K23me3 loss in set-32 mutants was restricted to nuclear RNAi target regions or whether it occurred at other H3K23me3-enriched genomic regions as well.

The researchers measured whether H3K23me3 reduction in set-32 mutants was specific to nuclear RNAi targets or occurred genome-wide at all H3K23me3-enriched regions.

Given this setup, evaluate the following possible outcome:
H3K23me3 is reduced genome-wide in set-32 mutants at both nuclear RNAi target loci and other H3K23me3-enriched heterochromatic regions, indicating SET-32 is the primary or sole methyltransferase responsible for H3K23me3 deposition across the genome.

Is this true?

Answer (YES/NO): NO